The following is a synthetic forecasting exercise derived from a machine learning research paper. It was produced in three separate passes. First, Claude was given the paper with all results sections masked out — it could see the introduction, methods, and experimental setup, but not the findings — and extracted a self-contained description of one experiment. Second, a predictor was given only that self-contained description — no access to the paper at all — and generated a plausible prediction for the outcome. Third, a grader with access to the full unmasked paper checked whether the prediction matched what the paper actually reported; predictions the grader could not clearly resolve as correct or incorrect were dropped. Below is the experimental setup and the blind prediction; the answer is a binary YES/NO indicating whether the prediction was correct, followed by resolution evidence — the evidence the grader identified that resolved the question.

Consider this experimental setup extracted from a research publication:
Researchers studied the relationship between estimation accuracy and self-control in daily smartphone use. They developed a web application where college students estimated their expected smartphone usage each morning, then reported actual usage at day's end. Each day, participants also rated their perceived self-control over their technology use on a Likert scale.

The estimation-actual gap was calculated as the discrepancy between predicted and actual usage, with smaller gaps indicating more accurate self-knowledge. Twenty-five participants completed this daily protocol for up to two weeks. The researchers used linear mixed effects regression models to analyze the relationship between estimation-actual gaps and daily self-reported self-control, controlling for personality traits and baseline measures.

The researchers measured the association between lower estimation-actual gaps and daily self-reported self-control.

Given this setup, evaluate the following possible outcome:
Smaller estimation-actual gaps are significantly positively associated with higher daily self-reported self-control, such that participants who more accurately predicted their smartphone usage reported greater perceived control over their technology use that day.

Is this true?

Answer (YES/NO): YES